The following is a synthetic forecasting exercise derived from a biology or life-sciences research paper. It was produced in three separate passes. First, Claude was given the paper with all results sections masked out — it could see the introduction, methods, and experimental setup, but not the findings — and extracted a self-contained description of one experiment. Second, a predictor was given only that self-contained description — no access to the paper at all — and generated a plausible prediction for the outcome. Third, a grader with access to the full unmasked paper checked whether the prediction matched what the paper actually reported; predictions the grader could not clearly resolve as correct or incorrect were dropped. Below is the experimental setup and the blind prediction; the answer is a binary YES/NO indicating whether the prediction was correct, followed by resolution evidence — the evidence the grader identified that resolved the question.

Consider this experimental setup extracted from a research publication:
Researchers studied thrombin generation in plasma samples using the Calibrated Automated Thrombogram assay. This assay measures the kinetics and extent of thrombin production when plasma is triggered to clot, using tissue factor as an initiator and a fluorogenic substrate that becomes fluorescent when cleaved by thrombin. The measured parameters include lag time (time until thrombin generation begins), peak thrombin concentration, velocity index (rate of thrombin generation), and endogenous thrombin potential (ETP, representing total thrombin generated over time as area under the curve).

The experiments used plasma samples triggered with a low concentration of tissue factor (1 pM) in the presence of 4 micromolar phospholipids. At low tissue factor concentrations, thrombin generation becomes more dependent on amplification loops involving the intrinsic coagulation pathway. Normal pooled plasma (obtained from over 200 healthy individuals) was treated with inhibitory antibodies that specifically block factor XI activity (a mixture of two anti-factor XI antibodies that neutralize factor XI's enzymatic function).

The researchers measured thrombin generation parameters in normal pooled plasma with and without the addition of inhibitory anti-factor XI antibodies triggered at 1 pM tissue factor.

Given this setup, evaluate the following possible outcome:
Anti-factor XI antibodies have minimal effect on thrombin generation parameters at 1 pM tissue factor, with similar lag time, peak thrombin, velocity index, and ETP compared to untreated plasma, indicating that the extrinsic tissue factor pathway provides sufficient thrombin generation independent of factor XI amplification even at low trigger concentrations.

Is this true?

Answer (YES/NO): NO